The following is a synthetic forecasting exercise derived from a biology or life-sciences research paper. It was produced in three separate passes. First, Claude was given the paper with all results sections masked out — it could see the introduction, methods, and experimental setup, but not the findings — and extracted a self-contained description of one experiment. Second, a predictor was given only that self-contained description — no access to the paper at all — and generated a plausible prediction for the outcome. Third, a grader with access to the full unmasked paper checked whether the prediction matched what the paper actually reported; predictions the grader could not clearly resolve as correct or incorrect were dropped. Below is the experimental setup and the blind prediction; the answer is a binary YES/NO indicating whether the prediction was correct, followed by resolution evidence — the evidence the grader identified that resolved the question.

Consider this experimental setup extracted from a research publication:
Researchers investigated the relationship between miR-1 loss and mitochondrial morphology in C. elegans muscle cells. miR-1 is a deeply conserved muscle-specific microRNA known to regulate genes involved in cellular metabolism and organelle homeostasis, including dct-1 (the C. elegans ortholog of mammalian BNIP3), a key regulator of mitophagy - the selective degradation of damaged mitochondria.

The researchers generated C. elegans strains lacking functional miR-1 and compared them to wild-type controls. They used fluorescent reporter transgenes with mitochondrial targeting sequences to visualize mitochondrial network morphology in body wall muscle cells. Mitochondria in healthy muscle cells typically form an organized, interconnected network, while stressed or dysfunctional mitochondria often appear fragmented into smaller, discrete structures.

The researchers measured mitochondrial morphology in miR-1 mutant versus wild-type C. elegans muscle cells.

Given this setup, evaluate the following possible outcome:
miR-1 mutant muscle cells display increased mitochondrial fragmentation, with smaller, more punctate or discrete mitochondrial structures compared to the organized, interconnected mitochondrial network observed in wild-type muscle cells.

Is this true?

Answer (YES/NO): YES